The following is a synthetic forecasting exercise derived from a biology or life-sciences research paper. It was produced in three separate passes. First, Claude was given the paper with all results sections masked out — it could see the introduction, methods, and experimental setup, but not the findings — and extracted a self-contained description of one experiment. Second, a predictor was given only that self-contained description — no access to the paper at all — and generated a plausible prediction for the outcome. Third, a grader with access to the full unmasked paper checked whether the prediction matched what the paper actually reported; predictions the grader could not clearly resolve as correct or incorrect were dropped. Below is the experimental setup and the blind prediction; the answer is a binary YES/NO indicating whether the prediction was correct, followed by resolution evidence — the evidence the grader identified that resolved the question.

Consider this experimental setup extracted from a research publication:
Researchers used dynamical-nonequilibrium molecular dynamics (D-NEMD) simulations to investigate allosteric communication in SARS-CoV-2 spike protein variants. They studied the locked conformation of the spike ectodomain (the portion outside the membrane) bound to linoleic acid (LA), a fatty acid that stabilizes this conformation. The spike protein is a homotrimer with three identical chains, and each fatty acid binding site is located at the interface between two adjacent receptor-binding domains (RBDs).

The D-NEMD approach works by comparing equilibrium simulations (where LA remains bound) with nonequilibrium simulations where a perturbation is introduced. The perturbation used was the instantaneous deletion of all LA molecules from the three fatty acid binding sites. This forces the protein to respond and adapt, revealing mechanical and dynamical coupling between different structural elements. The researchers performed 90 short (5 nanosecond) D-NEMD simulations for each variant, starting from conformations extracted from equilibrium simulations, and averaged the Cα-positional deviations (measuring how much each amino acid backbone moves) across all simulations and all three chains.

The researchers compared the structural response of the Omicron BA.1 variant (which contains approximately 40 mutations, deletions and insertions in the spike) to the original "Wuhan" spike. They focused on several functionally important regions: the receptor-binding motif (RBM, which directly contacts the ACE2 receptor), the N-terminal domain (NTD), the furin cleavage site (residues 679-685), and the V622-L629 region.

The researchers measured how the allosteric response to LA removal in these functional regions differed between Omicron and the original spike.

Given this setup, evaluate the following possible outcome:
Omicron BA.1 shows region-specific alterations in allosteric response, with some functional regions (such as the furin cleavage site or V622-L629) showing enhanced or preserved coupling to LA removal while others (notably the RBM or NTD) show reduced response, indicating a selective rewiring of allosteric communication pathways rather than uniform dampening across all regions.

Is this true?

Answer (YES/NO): NO